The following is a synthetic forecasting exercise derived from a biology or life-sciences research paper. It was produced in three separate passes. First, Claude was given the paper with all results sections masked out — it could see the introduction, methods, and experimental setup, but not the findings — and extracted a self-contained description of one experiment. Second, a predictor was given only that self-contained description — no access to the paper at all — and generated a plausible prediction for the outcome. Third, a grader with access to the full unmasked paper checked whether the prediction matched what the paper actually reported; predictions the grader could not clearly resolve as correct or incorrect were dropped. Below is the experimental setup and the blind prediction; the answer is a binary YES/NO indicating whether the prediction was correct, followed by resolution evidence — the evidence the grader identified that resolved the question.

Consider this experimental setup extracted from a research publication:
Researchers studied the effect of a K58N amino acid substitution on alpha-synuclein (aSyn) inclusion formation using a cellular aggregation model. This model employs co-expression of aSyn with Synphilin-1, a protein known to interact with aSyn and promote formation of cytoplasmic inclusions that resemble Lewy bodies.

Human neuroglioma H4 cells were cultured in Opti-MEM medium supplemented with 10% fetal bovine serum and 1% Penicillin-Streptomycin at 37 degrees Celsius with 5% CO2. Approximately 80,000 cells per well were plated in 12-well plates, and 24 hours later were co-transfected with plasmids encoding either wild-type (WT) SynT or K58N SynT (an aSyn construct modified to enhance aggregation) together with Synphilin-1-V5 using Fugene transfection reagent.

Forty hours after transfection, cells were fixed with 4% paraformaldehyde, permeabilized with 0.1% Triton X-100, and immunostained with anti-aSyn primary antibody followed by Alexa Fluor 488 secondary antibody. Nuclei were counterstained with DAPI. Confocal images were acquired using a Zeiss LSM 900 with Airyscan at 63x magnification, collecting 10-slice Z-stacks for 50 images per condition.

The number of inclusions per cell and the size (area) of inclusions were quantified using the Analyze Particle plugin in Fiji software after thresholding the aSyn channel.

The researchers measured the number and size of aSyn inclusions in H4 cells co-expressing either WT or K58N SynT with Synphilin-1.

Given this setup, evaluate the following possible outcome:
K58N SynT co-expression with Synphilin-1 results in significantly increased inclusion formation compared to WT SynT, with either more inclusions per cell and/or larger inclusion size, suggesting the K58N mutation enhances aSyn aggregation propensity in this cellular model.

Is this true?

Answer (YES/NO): NO